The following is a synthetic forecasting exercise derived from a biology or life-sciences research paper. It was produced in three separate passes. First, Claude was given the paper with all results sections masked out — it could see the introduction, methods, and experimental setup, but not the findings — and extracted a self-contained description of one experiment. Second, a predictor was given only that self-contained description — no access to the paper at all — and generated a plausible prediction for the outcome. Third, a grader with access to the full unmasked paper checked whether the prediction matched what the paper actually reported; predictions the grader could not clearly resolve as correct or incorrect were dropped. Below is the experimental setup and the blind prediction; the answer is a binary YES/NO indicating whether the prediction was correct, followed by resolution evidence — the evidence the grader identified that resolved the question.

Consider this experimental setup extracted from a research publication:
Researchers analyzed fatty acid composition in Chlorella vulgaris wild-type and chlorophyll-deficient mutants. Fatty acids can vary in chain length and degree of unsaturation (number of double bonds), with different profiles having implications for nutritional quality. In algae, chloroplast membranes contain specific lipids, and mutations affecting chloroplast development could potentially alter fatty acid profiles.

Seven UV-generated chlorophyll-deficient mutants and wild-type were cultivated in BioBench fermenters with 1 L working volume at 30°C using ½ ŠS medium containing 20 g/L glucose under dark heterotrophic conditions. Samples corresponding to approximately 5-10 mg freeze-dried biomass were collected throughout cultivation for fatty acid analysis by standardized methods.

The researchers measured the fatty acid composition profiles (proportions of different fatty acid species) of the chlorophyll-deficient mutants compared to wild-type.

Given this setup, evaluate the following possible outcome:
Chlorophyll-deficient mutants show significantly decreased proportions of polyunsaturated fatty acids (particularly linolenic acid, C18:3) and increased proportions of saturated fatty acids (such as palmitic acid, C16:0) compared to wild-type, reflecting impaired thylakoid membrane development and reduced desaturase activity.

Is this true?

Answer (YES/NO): NO